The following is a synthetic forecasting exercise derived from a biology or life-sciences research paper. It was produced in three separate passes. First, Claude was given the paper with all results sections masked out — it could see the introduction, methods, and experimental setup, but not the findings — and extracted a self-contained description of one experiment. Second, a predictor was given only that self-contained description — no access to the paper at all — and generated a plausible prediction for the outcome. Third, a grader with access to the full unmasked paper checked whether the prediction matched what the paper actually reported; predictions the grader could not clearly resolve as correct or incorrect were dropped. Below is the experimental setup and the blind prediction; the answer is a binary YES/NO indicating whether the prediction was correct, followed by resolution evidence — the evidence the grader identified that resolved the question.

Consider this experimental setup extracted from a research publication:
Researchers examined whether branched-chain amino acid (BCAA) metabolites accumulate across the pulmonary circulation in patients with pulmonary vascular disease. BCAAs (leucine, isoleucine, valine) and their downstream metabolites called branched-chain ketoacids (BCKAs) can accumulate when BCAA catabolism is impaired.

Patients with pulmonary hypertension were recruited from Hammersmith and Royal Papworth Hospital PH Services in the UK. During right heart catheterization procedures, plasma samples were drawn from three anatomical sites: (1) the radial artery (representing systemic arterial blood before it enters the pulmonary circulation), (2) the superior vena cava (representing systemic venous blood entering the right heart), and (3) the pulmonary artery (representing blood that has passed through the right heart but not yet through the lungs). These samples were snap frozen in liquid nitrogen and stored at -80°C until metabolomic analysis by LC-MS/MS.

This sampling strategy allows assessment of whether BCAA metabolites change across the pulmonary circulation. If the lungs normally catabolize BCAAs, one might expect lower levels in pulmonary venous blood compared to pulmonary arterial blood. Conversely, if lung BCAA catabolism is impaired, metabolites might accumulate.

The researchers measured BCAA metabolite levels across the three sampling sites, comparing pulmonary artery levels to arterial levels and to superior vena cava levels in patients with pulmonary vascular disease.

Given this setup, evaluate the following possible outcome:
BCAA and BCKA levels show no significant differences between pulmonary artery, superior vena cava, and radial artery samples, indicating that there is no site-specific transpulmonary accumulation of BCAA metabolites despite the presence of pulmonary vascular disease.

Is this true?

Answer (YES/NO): NO